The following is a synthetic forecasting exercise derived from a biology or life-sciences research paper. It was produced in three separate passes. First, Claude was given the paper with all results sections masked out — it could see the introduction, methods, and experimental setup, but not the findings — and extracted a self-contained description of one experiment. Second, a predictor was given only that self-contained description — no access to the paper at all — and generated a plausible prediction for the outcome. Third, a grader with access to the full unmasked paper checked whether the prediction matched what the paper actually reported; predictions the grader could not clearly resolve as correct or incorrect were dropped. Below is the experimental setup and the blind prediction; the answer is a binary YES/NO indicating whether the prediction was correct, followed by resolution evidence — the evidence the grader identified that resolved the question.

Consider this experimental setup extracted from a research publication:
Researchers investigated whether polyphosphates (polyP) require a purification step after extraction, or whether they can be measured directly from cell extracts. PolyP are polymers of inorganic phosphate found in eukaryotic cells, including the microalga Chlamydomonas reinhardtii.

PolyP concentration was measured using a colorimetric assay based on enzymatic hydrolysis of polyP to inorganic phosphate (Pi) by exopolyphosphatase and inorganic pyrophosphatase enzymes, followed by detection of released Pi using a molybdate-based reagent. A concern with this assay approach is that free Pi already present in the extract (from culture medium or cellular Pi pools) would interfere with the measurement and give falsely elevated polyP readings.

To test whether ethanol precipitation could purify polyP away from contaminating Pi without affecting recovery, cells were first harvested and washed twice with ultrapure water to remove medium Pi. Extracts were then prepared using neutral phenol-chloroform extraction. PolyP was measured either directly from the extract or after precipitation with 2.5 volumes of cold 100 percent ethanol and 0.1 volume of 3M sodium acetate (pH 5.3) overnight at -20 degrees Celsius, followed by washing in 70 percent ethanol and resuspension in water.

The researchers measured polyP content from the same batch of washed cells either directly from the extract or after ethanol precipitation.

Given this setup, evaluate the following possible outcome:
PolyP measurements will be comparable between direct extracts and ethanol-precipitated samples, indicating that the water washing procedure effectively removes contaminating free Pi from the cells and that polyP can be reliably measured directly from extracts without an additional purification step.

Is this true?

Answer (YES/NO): NO